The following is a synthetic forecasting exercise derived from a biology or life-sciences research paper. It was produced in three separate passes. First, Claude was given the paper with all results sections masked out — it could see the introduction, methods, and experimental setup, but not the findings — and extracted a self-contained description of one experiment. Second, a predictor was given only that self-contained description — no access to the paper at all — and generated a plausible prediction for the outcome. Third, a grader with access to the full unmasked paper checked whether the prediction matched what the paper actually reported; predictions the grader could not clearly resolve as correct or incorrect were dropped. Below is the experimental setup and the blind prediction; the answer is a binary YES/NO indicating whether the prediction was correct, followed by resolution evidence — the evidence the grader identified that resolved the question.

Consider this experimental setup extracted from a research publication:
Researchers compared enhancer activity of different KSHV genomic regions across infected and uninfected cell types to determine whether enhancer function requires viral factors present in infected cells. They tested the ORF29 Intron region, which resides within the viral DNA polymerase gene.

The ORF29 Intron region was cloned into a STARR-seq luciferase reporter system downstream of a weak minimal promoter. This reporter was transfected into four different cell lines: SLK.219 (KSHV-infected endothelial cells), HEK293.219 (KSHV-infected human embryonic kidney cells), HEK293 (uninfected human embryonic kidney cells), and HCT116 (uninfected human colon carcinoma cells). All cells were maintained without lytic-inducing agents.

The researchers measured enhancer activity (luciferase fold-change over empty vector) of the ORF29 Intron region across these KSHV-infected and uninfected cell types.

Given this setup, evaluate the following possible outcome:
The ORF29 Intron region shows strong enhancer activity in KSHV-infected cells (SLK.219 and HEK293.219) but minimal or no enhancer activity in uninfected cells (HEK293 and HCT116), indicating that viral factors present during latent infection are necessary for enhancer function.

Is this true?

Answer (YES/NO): NO